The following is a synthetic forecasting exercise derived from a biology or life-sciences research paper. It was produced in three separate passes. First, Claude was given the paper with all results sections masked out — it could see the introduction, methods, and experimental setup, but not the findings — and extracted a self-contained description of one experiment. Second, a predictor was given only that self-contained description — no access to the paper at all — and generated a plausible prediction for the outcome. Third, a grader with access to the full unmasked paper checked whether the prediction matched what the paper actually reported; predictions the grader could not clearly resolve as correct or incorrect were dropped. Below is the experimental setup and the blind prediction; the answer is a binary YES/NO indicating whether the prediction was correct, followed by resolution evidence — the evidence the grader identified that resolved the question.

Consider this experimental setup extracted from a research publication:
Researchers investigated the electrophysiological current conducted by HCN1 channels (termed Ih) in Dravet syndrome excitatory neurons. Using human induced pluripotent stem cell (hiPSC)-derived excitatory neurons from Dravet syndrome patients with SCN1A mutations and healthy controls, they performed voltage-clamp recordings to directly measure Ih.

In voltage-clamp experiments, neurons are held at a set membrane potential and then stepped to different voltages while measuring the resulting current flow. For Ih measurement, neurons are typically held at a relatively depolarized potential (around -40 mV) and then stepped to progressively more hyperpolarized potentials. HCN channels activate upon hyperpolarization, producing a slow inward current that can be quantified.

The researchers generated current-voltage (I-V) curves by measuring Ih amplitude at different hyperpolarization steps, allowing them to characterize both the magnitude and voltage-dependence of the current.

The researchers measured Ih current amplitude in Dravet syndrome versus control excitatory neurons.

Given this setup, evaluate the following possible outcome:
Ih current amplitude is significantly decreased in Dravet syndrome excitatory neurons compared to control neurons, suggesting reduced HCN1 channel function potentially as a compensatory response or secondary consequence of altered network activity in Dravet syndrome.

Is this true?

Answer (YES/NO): NO